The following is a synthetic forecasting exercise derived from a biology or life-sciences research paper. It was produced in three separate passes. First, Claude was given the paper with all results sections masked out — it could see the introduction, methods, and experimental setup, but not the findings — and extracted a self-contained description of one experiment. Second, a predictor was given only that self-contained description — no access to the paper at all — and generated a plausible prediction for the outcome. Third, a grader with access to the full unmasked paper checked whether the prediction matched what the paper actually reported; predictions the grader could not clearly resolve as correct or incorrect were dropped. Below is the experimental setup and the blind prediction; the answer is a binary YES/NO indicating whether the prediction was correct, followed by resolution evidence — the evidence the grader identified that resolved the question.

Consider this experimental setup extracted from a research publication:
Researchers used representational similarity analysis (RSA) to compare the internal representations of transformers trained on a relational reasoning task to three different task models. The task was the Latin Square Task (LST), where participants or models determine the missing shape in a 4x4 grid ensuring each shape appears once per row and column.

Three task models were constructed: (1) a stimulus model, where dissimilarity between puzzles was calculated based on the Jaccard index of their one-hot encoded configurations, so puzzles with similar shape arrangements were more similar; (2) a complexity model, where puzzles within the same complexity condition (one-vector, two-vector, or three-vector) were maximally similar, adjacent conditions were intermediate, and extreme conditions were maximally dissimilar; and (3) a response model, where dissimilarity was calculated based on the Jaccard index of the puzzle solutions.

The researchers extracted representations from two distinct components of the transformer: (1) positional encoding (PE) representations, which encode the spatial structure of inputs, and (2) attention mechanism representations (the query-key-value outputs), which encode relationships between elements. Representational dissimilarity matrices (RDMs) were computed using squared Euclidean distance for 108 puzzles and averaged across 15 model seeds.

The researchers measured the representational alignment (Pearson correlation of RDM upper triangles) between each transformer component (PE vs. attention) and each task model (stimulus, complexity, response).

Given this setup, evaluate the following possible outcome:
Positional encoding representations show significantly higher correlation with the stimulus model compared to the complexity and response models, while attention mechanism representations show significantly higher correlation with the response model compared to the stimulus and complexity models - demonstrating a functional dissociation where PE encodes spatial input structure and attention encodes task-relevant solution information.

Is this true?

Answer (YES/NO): NO